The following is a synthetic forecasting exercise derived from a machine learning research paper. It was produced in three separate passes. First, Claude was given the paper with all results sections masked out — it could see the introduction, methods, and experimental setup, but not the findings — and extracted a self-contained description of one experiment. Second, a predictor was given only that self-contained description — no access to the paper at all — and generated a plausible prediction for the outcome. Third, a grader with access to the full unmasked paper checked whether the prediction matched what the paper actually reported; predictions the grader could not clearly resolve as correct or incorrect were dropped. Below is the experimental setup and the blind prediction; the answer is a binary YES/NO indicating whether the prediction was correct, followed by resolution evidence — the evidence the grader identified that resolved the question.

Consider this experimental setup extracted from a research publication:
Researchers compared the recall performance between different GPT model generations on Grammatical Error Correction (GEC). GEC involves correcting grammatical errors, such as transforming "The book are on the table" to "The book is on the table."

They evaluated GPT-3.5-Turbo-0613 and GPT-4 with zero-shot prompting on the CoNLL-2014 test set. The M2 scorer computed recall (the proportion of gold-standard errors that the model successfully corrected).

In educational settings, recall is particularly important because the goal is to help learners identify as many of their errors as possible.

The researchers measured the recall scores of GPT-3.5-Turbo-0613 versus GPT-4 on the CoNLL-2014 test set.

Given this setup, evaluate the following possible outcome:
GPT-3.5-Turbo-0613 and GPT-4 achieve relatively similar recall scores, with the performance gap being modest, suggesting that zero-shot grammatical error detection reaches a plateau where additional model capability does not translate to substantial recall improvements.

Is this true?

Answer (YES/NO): YES